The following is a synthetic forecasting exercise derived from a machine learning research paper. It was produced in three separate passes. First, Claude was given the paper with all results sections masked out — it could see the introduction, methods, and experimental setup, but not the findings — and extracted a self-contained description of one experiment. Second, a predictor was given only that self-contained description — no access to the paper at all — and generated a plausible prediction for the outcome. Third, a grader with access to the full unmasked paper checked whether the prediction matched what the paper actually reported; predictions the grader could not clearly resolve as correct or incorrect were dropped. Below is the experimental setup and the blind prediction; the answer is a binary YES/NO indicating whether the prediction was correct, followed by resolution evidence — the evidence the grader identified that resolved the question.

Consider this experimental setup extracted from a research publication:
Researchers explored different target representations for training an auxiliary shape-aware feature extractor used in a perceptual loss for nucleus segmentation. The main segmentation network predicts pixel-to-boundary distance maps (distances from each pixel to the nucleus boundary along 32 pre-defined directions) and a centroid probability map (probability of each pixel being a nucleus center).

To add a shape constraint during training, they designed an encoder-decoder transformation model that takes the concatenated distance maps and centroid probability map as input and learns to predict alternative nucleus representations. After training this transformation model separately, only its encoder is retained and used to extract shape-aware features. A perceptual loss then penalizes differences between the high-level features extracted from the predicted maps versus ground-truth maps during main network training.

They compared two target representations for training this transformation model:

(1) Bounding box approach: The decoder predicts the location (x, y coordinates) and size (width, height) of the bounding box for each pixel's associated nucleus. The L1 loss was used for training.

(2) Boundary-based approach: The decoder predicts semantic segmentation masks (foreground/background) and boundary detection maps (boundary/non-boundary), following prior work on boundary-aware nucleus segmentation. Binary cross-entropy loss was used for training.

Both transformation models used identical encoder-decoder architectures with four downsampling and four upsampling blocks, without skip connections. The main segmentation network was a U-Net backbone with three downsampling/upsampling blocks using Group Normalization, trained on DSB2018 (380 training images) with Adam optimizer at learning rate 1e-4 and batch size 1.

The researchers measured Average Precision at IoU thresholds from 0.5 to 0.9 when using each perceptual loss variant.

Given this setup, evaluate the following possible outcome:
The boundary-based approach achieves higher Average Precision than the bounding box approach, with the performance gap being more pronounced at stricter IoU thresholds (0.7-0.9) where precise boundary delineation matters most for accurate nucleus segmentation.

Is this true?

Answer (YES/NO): NO